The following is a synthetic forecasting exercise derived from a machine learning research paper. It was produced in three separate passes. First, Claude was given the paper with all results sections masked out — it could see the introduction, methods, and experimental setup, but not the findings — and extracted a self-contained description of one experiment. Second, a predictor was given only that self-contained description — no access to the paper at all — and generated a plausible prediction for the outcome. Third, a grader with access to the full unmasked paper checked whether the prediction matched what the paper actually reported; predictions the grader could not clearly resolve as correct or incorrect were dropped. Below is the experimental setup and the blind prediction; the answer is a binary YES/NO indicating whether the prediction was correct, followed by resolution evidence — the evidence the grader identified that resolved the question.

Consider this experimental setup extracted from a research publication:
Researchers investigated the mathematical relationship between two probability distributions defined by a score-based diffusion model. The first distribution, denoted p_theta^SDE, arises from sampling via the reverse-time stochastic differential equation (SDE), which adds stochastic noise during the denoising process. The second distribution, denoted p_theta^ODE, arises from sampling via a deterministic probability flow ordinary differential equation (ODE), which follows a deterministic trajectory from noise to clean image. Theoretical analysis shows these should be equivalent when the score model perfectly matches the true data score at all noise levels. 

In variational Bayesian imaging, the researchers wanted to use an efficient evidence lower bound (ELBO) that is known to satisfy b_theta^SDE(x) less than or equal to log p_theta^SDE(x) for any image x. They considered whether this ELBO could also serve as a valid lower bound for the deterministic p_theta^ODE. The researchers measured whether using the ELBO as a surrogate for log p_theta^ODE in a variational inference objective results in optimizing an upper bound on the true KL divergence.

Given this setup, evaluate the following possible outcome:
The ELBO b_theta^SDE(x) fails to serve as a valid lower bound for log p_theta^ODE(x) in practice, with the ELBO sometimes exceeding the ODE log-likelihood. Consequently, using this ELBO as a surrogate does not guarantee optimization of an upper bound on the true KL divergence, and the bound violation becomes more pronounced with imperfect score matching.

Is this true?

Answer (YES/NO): NO